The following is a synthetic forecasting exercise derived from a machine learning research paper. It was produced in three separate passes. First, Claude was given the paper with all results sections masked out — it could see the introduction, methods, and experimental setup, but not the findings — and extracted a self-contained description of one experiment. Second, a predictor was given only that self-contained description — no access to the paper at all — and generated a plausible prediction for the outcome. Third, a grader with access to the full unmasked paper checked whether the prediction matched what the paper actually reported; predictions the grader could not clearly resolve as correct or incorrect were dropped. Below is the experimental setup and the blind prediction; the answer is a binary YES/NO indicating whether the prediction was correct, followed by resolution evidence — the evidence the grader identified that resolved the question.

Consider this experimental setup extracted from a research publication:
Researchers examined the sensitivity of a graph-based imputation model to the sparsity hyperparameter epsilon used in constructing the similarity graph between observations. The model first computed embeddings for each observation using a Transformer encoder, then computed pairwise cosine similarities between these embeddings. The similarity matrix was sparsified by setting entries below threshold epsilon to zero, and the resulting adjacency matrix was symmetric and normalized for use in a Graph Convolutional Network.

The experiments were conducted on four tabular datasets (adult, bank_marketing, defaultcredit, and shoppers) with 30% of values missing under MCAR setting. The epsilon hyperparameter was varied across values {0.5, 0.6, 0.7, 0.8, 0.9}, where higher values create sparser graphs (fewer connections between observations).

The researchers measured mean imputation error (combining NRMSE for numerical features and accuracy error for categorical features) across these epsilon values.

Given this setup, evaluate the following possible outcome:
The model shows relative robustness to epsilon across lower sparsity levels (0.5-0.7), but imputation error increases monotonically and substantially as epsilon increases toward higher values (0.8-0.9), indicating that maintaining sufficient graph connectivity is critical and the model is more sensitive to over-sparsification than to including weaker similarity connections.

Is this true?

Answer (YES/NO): NO